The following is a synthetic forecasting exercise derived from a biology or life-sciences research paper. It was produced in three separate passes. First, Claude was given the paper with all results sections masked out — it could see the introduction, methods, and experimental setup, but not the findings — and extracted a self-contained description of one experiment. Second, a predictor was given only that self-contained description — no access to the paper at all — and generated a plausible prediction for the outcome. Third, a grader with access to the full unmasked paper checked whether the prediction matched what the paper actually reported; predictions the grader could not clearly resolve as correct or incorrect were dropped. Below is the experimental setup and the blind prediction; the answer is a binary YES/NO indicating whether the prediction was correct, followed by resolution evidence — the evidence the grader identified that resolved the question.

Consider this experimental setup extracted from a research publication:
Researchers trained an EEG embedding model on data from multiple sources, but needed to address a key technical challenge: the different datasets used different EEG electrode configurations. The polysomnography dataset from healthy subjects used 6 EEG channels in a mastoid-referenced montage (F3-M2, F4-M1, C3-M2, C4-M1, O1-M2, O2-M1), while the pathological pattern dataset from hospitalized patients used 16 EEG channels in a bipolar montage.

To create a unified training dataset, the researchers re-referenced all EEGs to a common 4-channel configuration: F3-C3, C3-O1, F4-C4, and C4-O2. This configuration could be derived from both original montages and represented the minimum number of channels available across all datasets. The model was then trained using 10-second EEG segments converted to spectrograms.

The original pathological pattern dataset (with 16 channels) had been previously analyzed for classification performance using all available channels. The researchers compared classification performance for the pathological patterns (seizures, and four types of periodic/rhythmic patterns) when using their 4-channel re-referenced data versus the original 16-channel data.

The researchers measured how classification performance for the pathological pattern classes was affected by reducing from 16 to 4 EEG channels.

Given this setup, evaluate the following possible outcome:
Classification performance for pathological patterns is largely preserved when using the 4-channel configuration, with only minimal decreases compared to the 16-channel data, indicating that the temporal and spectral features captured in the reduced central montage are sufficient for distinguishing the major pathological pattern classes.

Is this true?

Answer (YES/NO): YES